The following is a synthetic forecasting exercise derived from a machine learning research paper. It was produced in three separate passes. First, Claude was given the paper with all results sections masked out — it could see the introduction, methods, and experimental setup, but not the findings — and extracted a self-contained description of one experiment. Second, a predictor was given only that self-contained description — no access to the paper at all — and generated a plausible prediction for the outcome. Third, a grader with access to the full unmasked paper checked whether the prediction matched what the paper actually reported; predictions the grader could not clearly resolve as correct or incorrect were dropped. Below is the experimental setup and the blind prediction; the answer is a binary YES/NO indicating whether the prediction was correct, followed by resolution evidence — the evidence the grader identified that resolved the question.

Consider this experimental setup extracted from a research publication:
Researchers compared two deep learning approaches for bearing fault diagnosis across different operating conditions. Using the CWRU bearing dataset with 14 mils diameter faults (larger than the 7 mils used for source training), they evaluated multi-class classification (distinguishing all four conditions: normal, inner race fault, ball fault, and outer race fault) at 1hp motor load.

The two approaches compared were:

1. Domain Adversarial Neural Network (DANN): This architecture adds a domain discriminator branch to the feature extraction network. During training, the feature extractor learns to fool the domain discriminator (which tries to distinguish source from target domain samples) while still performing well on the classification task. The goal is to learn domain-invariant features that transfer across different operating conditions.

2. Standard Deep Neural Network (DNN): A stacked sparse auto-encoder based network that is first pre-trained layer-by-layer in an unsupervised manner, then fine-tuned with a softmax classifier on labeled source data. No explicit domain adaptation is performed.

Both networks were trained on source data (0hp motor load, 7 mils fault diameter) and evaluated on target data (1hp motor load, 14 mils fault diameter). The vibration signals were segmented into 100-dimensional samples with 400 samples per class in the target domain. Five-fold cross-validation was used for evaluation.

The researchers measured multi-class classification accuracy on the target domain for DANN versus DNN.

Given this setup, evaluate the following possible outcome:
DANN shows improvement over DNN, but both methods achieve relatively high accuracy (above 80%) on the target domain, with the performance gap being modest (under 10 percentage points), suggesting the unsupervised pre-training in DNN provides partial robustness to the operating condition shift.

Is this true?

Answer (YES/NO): NO